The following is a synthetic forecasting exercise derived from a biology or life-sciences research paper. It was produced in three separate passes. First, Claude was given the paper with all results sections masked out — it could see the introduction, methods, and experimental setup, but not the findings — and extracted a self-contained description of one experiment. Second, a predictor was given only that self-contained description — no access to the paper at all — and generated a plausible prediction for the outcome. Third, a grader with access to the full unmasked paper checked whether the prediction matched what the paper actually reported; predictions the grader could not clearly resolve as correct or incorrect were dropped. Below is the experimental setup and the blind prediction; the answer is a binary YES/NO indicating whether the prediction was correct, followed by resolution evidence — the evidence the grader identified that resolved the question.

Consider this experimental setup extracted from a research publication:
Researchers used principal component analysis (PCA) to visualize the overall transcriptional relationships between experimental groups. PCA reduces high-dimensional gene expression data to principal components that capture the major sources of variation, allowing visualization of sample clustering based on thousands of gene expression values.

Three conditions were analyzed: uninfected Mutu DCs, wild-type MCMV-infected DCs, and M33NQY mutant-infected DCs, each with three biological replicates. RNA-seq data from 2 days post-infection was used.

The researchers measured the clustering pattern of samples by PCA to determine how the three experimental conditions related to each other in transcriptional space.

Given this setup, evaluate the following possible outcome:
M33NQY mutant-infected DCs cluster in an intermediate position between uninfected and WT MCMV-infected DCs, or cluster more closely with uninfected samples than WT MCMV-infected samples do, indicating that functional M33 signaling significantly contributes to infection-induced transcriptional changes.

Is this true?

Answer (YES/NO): NO